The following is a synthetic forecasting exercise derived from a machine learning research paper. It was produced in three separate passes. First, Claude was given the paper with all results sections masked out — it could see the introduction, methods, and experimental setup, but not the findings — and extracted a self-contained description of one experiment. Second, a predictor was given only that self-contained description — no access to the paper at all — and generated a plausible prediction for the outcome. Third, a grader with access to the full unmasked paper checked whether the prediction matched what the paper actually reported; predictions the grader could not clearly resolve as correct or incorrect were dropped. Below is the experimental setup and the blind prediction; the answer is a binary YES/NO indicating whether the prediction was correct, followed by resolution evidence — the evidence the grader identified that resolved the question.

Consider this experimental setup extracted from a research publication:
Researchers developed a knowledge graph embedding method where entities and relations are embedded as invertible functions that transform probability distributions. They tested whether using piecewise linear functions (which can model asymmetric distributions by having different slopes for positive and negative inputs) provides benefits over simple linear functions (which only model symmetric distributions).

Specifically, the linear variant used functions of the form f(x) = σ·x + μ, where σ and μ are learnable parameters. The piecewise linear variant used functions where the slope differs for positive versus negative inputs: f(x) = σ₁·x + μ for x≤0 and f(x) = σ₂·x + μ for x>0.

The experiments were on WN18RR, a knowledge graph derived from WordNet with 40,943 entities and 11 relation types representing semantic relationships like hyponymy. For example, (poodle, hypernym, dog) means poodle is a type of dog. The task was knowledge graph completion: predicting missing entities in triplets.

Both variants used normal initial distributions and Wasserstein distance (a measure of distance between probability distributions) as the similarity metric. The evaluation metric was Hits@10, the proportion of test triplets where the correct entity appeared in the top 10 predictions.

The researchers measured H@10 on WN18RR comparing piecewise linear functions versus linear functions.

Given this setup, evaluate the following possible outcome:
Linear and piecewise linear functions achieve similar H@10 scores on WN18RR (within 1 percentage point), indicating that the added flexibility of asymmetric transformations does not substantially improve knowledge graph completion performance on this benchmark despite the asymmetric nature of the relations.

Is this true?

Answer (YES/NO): YES